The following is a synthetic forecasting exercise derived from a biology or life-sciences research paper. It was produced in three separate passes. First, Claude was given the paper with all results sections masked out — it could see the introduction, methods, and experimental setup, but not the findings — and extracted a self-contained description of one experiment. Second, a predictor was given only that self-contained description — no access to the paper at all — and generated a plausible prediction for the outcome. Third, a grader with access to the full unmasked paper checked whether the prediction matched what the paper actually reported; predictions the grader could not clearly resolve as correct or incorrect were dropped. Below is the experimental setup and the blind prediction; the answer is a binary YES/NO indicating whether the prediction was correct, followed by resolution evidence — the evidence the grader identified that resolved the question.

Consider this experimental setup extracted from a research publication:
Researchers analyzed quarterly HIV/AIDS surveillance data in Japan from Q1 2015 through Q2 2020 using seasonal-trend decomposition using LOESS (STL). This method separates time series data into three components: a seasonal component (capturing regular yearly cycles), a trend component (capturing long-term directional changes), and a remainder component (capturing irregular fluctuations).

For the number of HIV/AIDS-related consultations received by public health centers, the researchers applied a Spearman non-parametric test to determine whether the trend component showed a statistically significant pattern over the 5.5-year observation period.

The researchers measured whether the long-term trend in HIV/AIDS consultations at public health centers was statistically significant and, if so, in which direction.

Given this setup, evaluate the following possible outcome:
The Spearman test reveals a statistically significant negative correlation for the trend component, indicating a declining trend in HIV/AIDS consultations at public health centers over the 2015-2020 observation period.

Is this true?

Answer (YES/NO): YES